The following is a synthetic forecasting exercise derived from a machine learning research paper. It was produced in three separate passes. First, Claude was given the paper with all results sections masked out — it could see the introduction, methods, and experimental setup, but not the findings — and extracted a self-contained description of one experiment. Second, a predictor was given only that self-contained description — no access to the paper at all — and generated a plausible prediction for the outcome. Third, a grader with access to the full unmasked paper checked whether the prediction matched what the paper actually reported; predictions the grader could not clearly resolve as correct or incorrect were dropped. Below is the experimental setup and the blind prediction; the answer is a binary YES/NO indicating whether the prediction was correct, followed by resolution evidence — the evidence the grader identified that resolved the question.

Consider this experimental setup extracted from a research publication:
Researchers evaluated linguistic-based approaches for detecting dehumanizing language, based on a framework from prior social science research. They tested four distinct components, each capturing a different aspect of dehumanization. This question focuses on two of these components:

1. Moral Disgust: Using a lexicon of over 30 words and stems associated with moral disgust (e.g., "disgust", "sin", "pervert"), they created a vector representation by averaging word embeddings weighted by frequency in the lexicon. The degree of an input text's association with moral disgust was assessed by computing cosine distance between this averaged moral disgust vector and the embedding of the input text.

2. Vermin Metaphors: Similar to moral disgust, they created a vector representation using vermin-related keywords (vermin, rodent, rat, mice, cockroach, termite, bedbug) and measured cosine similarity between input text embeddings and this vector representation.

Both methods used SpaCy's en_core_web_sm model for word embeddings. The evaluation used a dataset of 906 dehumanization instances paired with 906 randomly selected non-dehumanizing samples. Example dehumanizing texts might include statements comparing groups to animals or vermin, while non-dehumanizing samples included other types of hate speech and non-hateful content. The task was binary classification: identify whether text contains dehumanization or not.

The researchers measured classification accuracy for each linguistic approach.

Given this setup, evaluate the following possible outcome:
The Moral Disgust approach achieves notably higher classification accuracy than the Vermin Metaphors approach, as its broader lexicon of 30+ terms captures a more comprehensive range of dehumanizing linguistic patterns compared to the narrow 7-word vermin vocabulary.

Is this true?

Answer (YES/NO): NO